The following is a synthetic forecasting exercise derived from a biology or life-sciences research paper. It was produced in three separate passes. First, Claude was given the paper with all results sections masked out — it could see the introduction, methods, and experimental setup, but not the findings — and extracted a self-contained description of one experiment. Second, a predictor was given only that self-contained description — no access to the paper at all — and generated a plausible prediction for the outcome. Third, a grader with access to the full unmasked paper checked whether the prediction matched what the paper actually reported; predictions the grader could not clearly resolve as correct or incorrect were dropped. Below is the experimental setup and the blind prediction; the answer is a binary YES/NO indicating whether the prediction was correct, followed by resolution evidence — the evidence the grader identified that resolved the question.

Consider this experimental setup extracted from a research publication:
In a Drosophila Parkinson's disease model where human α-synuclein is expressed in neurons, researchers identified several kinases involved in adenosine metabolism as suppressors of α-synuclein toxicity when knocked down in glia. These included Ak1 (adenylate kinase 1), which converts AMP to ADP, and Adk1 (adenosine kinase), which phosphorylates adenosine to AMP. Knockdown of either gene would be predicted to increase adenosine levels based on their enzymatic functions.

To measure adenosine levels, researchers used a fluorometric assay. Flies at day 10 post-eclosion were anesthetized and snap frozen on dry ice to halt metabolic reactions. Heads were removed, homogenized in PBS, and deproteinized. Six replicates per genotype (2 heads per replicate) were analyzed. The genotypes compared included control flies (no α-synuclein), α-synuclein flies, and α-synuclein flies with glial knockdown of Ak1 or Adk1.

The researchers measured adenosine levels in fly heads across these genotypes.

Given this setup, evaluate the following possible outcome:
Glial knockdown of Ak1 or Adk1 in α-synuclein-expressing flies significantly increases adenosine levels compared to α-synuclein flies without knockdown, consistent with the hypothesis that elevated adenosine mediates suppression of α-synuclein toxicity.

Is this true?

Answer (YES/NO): YES